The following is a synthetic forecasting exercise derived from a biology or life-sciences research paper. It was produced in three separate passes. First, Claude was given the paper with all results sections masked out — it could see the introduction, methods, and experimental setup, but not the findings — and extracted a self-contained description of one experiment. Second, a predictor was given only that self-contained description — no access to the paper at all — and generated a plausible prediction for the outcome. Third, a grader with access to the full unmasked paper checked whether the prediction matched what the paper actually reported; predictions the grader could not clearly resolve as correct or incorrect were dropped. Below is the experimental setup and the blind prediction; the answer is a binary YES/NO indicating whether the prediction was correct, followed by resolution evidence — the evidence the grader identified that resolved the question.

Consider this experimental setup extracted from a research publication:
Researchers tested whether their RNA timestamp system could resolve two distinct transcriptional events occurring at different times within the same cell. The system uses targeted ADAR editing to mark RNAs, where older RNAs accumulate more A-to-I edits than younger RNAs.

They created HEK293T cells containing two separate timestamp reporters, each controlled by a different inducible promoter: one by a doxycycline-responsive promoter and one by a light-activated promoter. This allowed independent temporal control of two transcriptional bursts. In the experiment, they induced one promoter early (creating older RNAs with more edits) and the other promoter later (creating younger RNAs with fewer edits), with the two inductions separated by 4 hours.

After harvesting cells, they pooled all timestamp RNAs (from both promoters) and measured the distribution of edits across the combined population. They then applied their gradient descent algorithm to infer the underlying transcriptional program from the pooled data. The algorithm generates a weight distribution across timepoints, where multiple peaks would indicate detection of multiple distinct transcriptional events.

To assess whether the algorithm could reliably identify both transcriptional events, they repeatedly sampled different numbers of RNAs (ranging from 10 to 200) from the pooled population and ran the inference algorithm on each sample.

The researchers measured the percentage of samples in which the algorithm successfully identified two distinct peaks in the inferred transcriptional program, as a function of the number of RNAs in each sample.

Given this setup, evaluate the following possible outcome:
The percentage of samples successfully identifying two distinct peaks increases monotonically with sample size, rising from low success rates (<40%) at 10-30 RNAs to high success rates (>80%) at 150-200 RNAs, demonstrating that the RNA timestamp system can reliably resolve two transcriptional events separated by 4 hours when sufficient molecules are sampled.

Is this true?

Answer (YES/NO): NO